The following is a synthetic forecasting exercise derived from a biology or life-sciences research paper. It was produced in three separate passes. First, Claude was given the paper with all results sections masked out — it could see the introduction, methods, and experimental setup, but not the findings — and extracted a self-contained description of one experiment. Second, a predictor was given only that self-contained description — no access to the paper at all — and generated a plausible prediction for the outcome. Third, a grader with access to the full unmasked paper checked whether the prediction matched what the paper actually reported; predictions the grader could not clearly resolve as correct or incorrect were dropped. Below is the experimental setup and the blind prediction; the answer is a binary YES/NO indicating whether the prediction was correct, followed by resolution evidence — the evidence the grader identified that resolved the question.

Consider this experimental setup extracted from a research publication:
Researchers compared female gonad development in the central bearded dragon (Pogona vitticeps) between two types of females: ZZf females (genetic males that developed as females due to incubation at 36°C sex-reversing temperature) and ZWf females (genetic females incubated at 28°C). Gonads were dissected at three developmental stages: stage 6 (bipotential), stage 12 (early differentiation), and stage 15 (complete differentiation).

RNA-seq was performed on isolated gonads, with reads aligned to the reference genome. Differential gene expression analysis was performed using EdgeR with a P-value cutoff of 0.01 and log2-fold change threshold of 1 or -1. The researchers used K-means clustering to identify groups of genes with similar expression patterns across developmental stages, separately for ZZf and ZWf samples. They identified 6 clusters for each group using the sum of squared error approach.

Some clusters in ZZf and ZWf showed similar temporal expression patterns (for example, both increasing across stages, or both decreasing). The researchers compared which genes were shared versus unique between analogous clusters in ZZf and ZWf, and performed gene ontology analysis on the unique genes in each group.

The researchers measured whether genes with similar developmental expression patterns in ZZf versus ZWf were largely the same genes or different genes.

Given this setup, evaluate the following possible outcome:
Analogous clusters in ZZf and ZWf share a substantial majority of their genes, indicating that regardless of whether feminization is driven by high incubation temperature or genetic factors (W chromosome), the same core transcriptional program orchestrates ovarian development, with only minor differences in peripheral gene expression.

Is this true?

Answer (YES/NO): NO